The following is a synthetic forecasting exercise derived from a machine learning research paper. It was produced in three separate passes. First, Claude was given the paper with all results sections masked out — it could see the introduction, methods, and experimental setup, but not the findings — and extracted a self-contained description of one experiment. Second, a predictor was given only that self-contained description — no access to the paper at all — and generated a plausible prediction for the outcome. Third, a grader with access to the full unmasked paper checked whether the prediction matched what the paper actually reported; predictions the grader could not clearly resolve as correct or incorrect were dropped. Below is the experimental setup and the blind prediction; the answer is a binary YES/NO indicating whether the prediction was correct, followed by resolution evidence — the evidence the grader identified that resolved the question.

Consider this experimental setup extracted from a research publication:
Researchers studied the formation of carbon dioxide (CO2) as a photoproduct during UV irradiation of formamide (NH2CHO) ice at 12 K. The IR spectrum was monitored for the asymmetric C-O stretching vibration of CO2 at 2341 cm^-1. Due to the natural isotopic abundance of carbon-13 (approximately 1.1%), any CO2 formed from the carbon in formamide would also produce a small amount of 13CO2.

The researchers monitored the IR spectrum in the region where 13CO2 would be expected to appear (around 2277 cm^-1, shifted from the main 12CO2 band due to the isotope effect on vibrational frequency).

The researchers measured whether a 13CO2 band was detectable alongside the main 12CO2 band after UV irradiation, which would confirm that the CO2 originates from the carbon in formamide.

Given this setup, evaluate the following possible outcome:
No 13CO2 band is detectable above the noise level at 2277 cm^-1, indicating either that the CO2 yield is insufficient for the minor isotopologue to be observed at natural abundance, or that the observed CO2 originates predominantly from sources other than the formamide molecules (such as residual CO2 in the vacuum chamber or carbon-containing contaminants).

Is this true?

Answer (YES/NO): NO